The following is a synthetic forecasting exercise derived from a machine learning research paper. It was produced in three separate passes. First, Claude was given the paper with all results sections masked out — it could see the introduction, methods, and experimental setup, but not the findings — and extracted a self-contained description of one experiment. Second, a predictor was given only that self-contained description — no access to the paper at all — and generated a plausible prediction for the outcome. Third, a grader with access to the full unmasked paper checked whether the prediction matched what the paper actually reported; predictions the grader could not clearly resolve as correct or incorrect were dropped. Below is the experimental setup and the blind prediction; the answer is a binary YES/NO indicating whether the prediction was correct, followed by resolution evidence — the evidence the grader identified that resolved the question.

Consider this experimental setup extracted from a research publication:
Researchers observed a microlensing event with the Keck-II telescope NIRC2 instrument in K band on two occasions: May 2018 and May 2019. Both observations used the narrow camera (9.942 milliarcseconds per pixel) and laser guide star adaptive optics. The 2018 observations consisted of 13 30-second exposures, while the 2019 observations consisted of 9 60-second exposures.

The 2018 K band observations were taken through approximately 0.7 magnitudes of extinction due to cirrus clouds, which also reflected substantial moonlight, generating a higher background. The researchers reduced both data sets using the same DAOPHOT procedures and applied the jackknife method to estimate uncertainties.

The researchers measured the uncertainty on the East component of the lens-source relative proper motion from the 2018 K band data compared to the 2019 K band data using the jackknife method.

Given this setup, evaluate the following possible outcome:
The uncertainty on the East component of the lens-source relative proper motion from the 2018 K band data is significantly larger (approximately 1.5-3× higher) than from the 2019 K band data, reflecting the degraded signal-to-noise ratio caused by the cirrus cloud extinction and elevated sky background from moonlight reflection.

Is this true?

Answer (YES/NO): NO